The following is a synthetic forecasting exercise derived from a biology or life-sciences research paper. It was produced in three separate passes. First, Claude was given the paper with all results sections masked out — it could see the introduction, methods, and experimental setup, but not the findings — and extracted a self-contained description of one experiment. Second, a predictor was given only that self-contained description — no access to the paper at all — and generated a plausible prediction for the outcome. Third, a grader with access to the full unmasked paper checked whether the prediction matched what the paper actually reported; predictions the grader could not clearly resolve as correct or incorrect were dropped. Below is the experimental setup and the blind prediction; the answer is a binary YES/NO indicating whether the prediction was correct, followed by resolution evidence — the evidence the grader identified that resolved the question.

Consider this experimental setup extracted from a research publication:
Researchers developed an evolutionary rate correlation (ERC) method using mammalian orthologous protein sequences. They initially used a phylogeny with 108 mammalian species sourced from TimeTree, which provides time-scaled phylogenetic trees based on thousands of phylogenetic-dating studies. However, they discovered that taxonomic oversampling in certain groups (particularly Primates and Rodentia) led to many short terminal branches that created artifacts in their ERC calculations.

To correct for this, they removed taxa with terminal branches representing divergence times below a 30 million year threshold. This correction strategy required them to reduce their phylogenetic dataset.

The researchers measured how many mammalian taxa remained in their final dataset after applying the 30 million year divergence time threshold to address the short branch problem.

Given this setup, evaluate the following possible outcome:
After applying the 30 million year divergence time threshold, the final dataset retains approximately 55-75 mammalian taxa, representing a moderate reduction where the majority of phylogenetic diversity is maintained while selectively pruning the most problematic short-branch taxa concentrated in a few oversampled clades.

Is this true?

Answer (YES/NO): YES